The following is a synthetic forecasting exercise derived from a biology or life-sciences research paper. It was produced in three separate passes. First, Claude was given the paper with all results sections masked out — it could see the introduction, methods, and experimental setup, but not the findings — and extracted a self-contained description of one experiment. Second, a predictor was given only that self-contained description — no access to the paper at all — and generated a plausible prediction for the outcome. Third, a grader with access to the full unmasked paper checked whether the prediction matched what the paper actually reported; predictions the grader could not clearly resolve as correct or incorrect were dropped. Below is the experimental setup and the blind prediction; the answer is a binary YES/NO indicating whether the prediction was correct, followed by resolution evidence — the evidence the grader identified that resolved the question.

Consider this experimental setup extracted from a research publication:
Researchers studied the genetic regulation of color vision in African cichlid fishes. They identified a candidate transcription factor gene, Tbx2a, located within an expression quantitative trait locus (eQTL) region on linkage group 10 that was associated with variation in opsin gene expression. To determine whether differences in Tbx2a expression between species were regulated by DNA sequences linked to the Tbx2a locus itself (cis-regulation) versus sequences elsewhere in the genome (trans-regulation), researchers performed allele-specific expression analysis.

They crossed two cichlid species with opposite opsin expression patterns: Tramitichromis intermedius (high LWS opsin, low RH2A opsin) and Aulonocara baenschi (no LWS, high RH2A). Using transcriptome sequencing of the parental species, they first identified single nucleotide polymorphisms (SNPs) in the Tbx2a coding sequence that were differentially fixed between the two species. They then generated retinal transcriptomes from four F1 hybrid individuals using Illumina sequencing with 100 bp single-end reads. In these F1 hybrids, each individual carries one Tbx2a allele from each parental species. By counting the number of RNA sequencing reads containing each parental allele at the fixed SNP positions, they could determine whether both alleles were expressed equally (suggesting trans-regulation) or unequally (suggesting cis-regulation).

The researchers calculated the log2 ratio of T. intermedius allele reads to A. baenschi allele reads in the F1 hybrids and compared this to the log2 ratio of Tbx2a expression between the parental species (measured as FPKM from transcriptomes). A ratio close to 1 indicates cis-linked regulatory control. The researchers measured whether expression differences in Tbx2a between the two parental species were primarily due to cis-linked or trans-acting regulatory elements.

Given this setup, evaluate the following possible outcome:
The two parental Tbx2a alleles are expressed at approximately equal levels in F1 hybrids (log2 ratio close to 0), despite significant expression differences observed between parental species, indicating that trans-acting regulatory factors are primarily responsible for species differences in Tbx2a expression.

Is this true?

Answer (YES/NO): NO